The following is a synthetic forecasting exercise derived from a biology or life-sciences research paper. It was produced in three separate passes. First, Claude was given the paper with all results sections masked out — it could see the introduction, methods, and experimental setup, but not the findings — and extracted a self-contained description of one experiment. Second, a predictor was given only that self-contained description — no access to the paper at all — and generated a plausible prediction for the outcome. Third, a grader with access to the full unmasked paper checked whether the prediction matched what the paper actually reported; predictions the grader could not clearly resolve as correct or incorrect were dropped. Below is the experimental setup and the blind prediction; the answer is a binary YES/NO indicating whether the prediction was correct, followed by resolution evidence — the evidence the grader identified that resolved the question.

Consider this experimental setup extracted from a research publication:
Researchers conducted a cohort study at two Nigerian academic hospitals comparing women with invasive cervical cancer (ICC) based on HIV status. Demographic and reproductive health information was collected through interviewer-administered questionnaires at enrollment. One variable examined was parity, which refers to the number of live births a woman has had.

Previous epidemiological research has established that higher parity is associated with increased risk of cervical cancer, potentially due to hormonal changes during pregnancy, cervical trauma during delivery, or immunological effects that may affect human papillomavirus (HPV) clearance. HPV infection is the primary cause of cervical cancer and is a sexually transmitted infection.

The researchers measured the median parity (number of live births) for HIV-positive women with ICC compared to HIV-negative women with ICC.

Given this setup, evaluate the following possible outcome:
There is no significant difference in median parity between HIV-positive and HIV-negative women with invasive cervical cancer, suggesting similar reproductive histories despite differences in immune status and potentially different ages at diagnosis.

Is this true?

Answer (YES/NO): NO